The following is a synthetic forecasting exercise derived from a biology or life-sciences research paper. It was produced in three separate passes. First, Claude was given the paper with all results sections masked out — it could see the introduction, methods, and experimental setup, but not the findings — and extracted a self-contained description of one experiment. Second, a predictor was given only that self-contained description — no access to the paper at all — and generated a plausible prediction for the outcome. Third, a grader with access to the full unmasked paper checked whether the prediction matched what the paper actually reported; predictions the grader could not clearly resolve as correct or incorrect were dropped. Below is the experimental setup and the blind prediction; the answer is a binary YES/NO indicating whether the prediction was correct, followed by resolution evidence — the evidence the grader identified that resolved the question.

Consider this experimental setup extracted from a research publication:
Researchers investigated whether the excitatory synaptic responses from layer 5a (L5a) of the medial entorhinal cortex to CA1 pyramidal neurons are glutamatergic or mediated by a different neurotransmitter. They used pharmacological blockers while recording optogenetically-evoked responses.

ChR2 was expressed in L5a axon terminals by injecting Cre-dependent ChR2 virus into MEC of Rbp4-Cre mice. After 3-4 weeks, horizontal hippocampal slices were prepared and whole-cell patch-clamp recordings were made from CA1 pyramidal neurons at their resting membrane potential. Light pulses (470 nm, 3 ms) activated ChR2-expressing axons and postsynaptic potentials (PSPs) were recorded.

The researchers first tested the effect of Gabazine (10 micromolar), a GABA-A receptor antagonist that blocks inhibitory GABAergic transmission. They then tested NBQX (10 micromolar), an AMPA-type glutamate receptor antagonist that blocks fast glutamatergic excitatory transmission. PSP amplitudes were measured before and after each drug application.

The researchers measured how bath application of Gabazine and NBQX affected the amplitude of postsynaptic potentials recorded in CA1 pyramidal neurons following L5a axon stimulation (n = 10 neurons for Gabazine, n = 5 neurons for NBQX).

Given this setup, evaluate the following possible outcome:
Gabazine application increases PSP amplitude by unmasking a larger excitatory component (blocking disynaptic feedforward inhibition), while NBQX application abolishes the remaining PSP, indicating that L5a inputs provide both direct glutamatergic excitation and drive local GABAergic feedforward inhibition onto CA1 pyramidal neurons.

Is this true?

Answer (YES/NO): NO